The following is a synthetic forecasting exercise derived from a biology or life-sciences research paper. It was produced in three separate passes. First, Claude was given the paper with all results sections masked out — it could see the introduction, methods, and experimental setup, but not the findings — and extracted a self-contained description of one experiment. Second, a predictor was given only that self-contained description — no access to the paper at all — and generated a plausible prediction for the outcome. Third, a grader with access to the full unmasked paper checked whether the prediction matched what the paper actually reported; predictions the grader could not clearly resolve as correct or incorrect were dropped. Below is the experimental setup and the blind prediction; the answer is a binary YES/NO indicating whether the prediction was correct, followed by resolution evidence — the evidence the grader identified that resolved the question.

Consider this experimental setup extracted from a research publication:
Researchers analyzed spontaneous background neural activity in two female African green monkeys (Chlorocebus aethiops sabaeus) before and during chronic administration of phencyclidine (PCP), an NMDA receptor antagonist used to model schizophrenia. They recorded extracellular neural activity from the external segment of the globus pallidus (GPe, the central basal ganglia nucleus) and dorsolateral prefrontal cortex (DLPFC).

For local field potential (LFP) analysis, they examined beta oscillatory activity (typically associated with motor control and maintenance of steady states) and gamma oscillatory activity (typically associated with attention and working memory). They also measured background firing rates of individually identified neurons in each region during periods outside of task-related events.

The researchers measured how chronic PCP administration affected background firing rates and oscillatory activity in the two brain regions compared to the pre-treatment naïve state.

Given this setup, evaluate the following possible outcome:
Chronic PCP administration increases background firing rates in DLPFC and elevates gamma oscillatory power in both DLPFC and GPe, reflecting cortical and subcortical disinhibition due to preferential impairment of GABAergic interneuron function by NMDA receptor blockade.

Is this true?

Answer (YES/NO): NO